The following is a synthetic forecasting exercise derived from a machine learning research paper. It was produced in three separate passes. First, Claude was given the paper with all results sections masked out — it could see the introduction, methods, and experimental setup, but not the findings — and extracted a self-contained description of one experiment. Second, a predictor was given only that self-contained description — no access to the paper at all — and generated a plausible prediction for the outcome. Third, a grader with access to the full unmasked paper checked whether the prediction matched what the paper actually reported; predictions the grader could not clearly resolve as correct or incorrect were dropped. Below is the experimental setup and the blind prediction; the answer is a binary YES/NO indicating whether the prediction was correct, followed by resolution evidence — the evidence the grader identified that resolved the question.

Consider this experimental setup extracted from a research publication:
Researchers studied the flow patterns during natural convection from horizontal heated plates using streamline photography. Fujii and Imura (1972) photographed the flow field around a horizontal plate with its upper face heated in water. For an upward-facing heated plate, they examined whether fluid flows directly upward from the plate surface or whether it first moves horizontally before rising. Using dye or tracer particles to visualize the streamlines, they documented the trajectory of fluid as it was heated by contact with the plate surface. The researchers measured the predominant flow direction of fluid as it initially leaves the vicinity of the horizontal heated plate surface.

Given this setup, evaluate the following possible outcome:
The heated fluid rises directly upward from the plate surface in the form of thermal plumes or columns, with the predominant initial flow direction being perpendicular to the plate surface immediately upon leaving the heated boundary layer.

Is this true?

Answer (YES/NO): NO